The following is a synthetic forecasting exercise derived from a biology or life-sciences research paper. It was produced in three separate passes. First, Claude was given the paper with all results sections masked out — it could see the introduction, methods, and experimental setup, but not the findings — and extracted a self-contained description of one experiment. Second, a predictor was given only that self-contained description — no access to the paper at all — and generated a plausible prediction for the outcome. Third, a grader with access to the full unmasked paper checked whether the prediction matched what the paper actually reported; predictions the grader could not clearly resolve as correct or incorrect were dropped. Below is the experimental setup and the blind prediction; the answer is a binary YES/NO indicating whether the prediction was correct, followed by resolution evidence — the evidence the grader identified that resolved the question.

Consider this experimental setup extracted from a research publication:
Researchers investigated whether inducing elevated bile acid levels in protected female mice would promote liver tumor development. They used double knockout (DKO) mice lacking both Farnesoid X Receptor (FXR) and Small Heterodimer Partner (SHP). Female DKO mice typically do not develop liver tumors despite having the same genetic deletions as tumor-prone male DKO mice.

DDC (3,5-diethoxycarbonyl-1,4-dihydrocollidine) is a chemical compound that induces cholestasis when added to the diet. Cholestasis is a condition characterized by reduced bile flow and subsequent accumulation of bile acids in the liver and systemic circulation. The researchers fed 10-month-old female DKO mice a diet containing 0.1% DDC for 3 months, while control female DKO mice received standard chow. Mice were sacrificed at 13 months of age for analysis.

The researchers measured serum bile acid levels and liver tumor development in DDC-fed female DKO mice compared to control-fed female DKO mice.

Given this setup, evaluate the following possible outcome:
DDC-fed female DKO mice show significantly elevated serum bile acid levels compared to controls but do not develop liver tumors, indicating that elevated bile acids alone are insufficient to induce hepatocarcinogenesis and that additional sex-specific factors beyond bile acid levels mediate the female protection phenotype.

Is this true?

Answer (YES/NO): NO